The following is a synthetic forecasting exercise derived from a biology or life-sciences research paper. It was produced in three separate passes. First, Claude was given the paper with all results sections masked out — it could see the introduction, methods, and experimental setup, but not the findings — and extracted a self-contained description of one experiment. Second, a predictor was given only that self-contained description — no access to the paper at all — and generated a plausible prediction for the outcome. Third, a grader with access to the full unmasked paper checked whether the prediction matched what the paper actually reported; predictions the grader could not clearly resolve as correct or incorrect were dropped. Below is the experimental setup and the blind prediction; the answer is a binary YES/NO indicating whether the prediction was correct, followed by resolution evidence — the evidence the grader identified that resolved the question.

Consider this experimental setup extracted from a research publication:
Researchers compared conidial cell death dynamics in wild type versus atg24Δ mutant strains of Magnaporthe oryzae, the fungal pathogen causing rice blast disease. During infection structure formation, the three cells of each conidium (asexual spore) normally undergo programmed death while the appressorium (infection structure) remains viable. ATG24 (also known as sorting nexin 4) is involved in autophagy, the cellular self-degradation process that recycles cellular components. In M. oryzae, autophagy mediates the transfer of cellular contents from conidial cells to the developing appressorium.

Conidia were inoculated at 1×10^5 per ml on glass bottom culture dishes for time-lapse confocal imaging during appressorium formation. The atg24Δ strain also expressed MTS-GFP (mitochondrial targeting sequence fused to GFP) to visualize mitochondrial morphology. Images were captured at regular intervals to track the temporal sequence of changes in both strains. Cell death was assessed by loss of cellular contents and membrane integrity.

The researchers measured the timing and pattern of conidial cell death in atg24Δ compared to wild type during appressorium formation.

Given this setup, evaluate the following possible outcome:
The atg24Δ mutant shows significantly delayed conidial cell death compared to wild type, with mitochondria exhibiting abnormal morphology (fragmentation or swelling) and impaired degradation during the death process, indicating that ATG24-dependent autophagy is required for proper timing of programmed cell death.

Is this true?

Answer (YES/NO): NO